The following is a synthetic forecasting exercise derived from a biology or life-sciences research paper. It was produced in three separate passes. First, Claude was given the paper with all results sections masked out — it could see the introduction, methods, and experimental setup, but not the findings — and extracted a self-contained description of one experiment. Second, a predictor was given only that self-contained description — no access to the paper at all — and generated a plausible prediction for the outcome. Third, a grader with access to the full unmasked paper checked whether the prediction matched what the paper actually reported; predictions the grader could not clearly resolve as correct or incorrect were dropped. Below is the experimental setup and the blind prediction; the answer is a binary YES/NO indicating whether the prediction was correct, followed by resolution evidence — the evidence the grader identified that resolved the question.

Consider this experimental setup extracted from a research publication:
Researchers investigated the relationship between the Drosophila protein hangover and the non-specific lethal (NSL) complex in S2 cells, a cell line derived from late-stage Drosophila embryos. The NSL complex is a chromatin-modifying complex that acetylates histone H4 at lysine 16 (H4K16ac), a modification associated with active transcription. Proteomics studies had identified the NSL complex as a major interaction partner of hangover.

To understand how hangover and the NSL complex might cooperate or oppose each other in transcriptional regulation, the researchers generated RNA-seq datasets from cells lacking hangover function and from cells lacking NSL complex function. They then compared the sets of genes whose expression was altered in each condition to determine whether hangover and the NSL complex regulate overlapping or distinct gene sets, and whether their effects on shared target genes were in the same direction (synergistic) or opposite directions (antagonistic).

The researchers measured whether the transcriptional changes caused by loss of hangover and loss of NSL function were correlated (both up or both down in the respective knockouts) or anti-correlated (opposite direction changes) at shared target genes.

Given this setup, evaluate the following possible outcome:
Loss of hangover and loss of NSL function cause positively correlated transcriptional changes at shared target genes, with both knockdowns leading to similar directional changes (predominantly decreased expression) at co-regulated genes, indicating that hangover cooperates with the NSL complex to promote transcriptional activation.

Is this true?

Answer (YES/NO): NO